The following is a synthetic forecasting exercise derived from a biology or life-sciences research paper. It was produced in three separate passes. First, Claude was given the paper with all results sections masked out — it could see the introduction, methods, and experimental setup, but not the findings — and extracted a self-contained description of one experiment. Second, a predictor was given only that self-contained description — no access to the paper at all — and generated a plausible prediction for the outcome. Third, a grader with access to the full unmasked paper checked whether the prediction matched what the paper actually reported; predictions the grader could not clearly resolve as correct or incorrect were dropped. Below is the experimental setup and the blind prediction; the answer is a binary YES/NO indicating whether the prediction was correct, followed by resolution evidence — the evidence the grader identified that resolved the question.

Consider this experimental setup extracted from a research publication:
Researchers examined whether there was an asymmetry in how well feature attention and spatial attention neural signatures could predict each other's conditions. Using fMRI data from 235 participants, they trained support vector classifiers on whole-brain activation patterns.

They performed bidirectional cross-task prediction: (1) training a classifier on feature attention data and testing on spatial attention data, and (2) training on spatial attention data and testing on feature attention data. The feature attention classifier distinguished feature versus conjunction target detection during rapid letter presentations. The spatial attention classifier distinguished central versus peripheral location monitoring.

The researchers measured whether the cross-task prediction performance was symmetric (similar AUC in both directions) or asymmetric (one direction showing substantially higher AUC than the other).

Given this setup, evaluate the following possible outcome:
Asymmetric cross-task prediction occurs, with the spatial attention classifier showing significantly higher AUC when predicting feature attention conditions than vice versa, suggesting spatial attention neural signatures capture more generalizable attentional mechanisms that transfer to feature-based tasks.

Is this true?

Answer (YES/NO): NO